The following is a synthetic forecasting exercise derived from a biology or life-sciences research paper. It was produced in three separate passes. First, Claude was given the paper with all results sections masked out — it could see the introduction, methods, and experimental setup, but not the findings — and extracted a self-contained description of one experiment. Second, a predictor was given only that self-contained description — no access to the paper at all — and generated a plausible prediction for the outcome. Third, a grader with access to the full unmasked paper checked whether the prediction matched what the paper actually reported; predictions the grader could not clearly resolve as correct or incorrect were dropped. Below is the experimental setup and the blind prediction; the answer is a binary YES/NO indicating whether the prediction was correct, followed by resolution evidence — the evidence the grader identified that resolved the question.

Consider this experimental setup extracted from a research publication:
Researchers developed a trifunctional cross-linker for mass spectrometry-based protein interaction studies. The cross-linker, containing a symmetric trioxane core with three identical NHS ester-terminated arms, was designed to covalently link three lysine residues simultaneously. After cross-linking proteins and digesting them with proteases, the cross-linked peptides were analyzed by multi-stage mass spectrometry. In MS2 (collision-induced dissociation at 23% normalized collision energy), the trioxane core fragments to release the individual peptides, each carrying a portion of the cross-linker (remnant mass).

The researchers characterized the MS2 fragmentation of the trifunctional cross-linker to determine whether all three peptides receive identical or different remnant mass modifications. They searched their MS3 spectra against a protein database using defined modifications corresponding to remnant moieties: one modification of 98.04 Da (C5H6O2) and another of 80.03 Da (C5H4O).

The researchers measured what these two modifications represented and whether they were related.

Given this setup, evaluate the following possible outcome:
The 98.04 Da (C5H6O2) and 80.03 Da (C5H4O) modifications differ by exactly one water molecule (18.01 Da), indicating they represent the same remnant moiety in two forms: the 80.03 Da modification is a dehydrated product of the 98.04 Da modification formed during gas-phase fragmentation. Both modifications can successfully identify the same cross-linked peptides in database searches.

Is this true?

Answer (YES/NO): YES